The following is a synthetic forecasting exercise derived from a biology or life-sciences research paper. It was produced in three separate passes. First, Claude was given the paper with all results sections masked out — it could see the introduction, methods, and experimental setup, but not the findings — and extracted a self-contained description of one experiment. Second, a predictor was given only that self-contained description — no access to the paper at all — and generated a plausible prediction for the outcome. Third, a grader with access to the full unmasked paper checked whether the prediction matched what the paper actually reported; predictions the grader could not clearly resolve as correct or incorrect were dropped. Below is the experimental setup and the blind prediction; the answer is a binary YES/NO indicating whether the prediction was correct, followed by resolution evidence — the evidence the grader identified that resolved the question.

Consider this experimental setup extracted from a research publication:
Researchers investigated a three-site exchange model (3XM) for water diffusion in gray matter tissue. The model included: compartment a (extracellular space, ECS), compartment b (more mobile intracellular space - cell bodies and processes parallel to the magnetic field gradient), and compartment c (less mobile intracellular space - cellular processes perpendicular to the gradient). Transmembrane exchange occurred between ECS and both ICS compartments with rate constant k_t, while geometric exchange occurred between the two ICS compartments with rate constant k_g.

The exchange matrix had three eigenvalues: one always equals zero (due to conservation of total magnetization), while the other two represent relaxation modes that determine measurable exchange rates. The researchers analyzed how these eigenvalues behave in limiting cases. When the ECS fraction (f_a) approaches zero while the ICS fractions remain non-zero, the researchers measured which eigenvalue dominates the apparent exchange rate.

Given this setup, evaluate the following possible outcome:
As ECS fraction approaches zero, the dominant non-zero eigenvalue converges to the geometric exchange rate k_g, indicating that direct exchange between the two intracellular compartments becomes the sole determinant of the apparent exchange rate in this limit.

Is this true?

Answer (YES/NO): YES